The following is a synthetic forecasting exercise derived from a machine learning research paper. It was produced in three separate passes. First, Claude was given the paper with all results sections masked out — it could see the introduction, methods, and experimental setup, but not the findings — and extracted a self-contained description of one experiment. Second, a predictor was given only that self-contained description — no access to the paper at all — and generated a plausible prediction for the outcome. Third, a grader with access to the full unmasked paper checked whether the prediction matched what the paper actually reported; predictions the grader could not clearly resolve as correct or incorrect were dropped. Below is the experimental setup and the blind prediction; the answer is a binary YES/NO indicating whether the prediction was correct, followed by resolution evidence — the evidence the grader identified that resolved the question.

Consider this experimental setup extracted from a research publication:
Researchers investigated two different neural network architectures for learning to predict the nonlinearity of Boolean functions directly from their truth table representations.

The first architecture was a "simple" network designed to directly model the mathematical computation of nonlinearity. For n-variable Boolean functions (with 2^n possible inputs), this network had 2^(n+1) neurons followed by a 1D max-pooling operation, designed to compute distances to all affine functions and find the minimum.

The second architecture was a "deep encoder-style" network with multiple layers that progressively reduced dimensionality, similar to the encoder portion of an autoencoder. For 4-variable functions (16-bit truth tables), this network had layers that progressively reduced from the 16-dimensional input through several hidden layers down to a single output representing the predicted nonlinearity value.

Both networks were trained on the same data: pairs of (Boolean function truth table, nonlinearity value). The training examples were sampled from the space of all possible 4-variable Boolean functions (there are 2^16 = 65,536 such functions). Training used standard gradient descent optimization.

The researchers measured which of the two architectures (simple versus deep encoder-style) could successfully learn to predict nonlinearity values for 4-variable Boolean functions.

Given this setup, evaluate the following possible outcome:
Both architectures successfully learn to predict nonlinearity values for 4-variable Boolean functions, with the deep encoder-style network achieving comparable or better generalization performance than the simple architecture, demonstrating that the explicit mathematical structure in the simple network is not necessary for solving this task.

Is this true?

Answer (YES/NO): NO